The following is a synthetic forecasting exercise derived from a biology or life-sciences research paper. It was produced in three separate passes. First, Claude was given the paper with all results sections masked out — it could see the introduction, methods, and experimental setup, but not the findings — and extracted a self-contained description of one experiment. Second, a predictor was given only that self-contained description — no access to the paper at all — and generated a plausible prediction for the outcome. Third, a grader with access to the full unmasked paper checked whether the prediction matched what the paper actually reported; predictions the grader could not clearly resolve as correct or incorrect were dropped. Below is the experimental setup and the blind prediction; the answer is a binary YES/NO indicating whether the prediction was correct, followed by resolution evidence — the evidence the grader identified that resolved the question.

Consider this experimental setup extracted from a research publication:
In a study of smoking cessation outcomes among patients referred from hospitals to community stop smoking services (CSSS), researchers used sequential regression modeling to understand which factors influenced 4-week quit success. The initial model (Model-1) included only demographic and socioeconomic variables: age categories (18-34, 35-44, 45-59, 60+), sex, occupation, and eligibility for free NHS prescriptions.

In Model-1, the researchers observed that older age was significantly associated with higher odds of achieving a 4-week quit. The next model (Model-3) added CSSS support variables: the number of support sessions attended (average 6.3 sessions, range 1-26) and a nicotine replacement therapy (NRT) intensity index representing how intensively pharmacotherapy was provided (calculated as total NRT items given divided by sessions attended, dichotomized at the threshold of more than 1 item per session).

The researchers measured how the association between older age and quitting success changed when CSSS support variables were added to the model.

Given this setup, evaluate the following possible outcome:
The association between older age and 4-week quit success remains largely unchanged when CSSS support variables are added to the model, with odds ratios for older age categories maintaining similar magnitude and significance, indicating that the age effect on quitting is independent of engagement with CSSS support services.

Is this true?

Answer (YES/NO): NO